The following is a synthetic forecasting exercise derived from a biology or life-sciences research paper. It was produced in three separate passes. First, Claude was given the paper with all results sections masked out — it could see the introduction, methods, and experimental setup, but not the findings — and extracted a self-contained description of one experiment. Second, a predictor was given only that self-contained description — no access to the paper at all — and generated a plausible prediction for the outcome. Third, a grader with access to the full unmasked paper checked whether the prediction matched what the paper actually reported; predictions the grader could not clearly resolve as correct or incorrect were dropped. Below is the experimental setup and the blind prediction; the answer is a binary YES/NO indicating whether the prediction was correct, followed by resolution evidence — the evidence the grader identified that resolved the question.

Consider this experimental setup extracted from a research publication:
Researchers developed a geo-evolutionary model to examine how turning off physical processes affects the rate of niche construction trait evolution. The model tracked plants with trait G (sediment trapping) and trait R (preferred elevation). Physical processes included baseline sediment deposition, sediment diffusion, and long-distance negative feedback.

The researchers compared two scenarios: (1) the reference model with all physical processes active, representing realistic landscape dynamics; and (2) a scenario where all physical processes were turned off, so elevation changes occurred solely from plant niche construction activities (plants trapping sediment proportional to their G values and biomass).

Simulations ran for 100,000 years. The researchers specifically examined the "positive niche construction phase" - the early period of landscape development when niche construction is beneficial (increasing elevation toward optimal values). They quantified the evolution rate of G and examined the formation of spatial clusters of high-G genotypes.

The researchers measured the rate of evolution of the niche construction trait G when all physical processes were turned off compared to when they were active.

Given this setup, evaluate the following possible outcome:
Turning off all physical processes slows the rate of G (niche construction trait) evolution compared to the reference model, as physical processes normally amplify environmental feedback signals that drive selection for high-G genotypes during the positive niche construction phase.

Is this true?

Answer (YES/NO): NO